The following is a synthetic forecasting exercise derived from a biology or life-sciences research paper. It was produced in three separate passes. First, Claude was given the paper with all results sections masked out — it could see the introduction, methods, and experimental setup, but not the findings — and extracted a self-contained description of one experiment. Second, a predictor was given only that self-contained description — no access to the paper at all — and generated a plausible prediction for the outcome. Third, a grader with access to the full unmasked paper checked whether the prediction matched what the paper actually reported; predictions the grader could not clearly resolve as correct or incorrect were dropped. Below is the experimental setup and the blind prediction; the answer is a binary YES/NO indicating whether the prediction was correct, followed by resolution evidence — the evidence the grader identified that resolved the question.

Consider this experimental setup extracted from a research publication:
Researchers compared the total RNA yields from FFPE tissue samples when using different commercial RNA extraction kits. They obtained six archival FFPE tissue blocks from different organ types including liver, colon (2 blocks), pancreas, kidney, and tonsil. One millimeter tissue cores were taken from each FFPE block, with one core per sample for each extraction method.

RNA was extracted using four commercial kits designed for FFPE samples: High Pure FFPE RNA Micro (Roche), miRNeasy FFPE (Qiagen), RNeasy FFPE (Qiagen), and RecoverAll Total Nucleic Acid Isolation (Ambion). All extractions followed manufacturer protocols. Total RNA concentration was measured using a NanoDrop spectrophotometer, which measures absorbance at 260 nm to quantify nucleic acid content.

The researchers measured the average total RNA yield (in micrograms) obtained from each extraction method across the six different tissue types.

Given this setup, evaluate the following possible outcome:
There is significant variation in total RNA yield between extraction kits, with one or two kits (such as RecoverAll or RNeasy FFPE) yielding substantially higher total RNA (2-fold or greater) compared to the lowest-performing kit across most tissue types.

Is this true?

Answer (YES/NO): YES